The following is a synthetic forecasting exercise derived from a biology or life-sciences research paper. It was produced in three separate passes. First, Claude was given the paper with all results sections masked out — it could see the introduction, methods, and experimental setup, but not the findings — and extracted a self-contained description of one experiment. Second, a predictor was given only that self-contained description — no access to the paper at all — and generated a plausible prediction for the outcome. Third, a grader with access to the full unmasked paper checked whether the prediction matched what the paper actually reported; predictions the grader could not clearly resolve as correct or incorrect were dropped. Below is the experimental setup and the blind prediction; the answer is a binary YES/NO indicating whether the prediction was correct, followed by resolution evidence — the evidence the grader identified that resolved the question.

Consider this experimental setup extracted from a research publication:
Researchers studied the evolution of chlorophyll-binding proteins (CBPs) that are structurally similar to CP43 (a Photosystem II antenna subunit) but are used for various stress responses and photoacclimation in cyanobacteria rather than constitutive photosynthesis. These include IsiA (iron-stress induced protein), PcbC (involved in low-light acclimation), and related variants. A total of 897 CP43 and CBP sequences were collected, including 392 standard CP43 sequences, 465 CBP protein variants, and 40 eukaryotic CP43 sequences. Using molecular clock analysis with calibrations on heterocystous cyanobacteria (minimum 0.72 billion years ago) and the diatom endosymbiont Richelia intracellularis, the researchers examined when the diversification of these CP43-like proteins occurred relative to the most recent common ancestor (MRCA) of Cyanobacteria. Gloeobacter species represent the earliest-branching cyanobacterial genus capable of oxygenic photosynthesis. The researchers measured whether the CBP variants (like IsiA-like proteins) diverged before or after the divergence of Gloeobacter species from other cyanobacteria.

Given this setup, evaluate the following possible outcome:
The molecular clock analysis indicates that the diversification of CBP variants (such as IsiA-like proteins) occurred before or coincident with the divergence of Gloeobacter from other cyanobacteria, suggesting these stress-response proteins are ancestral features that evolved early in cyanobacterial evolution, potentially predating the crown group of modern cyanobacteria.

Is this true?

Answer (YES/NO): YES